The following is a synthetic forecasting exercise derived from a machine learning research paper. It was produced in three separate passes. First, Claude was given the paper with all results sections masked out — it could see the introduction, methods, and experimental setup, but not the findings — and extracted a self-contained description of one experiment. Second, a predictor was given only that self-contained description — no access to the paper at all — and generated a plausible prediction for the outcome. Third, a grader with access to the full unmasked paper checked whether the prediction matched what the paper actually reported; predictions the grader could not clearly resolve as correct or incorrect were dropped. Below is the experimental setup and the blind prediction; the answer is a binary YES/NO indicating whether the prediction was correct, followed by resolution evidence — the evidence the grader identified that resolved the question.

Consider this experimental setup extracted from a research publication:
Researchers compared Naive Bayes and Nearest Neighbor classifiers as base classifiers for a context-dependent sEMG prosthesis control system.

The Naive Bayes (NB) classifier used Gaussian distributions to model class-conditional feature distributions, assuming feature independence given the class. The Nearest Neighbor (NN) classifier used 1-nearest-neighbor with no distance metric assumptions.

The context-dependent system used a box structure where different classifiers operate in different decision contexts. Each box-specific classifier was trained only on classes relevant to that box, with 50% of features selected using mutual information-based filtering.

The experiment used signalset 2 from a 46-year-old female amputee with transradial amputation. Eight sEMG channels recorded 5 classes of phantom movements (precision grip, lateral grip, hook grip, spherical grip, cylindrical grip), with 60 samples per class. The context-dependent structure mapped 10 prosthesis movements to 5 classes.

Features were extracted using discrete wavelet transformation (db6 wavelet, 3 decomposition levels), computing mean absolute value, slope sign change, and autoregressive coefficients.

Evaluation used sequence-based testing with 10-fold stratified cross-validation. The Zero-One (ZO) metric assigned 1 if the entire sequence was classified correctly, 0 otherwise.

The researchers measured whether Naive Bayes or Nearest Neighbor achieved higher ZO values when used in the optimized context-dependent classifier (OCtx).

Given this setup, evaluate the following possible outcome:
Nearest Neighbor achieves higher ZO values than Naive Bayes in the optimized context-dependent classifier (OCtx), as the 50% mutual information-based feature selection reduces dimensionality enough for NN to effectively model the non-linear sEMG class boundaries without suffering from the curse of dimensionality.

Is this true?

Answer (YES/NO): YES